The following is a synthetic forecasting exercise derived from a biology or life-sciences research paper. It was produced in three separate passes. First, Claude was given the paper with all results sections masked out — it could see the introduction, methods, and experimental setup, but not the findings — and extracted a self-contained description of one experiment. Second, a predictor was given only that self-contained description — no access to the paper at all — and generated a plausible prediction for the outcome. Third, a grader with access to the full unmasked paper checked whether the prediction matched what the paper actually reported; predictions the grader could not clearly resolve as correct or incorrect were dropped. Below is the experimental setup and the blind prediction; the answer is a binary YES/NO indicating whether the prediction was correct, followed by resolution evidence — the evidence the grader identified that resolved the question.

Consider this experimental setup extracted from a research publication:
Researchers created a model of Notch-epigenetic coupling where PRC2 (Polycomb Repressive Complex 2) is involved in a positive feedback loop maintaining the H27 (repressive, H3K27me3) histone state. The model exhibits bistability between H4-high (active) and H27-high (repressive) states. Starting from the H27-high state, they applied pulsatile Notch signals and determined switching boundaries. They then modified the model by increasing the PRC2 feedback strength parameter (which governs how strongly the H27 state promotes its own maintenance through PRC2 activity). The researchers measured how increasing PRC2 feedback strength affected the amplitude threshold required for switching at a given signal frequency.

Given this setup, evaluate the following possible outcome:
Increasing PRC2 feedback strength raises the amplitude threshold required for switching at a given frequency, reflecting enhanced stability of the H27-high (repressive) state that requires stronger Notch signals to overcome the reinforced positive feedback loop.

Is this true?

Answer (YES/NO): YES